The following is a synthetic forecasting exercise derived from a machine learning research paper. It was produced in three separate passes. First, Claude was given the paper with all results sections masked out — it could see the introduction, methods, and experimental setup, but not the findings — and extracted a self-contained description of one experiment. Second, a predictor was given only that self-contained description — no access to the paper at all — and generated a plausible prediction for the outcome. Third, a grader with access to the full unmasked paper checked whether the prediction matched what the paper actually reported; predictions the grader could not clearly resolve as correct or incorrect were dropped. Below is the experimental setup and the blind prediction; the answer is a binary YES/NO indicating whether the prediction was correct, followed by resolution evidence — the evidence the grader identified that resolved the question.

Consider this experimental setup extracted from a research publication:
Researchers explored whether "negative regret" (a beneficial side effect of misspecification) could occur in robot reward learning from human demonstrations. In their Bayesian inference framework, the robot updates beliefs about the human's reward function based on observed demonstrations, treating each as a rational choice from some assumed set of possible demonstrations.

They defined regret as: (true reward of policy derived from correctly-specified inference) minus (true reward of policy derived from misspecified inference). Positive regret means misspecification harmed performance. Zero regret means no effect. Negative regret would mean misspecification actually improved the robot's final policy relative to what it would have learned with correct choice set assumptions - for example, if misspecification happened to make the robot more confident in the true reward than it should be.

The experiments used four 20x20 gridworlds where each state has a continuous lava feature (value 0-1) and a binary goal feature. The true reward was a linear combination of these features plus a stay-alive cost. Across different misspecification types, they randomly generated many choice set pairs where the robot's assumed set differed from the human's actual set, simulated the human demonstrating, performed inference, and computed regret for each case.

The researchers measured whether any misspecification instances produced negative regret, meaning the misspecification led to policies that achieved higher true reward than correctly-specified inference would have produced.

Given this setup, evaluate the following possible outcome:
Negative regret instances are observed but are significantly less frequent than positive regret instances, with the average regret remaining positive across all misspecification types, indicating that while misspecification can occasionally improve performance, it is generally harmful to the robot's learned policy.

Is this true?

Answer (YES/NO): NO